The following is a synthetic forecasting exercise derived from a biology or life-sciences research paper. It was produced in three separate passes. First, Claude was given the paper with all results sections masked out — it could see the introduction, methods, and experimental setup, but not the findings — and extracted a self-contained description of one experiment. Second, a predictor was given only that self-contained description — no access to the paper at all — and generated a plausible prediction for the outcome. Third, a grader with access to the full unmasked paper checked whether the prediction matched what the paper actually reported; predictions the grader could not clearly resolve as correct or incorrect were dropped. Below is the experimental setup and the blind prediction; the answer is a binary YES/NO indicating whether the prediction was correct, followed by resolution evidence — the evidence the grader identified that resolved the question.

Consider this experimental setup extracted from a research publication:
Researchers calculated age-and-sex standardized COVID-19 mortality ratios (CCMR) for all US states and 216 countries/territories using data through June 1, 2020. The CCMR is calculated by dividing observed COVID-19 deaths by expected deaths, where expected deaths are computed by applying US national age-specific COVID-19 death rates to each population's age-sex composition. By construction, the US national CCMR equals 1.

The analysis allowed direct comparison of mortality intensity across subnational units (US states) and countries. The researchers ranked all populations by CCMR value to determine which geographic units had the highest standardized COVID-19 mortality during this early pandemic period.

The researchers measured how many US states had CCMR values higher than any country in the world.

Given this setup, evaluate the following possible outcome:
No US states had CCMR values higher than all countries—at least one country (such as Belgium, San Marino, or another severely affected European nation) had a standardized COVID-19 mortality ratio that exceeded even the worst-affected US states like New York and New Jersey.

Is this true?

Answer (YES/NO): NO